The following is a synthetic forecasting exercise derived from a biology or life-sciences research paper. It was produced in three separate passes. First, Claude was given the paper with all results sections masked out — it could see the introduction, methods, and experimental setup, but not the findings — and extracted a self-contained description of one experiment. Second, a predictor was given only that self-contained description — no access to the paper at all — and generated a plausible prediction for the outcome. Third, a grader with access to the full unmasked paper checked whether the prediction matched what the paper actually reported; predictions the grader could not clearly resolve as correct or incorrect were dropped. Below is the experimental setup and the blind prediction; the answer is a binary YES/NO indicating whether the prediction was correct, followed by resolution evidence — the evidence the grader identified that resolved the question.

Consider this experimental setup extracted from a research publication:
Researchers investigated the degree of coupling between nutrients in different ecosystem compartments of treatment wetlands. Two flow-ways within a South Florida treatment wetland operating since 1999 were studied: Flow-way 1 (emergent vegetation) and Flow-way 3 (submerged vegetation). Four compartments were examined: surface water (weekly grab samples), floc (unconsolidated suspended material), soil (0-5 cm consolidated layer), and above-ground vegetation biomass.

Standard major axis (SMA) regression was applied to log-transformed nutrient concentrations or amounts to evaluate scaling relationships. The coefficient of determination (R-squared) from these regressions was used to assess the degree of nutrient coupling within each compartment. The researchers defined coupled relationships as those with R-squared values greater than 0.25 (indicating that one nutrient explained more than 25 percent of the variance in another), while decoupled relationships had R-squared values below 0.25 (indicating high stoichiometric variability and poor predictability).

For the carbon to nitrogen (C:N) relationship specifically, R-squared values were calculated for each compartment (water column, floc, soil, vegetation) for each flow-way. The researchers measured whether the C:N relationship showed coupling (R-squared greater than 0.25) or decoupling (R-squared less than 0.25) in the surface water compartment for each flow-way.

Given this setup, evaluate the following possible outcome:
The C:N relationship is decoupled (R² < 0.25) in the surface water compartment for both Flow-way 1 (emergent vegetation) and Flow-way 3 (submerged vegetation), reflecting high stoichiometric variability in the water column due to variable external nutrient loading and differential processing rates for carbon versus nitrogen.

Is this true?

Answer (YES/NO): NO